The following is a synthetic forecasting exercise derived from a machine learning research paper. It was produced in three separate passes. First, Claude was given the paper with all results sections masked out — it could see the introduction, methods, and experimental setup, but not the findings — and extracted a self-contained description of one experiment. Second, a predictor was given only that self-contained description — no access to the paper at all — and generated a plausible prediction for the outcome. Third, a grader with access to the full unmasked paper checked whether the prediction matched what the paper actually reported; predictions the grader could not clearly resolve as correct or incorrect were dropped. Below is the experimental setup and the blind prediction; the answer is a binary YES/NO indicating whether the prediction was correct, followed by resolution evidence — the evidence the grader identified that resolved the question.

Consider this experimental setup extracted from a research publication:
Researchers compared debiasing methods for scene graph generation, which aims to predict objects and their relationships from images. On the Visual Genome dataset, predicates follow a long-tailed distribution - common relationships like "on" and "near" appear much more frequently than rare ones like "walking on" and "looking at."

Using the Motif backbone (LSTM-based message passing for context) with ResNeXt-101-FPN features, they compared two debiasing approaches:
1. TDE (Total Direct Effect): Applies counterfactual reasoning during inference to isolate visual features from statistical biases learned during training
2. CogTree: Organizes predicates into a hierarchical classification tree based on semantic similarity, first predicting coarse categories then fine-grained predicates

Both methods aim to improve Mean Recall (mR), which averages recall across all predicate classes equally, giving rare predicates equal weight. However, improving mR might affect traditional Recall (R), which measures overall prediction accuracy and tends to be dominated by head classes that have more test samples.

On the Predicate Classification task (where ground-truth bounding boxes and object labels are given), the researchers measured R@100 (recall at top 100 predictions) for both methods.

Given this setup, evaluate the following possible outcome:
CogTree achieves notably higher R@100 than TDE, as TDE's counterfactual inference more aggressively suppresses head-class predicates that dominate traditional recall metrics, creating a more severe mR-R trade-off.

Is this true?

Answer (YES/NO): NO